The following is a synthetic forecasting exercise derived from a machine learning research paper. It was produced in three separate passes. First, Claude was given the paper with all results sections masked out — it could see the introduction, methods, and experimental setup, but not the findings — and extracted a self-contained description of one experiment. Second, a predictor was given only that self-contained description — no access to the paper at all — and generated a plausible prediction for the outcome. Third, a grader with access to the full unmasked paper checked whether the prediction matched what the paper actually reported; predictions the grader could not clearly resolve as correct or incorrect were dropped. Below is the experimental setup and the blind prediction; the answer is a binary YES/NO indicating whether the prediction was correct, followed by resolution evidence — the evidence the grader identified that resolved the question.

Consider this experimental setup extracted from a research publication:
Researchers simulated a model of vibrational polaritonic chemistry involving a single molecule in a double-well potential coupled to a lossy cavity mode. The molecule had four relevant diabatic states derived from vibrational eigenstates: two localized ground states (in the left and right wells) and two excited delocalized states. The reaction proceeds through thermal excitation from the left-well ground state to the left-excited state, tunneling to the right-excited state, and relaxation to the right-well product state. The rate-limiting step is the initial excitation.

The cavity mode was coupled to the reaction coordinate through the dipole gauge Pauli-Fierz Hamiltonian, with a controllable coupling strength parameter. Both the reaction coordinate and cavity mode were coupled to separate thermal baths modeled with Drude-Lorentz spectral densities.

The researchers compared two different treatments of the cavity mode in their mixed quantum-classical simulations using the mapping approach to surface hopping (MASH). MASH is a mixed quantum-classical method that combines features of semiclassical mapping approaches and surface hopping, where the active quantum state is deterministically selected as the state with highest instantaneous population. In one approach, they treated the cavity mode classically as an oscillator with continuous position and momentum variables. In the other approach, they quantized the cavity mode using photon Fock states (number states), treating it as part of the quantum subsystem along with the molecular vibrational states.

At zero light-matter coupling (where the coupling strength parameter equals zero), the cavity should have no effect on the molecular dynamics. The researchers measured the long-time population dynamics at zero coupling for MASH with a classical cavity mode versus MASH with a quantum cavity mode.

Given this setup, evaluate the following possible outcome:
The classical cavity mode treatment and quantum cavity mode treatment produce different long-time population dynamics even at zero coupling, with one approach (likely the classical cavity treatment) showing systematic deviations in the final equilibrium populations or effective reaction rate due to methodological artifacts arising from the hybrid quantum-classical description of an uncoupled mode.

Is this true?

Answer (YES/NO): NO